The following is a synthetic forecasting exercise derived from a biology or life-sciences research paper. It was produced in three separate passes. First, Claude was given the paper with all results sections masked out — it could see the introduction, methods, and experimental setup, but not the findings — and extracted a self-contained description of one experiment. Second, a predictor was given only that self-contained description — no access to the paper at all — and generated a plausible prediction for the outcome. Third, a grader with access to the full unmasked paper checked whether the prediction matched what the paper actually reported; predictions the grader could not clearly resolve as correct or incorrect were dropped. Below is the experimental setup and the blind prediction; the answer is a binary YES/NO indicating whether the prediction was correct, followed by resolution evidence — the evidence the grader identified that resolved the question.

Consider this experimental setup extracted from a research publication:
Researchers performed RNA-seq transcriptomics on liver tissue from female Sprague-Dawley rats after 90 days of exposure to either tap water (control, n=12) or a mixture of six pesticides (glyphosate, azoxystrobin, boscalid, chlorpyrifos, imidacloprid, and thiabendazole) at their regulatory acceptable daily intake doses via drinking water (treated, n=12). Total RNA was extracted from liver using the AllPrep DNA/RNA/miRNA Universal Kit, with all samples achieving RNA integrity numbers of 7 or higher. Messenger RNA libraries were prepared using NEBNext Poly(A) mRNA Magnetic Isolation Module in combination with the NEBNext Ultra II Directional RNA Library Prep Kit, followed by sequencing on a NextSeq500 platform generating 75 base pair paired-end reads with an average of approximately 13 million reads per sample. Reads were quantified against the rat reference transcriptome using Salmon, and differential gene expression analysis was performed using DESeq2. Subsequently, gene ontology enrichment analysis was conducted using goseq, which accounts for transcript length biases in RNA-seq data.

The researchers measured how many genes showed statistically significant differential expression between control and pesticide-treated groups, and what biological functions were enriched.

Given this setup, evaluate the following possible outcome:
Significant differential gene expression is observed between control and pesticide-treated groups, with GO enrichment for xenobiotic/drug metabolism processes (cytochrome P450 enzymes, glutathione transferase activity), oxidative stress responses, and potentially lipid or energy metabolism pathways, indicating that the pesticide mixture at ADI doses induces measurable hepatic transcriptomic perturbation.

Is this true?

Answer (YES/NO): NO